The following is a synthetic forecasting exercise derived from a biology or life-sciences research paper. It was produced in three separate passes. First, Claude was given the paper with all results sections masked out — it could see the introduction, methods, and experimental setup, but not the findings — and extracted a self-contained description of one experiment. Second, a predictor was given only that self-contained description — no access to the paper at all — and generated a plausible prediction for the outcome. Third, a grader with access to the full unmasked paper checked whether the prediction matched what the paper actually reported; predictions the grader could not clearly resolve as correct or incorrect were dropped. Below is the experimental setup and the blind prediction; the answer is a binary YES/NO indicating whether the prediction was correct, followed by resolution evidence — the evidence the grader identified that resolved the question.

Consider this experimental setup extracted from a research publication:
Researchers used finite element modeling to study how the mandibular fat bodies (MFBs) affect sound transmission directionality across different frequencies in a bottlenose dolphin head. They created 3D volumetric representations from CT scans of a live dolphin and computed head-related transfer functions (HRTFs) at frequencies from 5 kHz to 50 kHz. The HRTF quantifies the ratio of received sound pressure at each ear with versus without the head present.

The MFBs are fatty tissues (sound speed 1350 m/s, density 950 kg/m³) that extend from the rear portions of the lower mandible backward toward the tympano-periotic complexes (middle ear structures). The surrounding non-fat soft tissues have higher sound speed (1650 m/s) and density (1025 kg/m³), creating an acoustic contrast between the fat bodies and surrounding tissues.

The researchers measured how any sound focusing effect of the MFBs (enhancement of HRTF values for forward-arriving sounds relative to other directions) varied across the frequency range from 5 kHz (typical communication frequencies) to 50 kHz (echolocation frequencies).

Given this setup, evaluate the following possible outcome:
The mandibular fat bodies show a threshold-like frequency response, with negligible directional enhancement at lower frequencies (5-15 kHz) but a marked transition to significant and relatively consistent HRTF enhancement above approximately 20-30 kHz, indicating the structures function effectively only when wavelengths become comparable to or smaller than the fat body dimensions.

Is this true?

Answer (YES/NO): NO